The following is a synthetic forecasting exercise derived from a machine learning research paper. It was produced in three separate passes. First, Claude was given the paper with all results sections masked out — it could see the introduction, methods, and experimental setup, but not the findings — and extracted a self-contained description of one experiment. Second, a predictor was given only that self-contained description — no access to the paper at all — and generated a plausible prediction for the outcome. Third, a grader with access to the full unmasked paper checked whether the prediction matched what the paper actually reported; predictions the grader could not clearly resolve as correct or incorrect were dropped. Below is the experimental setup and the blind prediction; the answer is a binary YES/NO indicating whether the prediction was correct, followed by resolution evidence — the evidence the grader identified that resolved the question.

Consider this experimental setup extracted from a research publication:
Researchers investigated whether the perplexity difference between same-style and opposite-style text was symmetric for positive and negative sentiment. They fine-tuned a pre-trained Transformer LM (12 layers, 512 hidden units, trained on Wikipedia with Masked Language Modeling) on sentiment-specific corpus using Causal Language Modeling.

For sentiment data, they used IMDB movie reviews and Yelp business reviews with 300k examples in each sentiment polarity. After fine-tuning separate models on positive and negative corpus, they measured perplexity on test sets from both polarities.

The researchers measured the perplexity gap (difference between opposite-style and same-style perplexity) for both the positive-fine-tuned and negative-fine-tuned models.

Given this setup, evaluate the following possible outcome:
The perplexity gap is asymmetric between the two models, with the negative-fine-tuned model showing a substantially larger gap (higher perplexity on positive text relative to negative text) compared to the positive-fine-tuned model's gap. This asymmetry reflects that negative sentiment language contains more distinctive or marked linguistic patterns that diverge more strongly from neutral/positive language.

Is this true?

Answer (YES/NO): NO